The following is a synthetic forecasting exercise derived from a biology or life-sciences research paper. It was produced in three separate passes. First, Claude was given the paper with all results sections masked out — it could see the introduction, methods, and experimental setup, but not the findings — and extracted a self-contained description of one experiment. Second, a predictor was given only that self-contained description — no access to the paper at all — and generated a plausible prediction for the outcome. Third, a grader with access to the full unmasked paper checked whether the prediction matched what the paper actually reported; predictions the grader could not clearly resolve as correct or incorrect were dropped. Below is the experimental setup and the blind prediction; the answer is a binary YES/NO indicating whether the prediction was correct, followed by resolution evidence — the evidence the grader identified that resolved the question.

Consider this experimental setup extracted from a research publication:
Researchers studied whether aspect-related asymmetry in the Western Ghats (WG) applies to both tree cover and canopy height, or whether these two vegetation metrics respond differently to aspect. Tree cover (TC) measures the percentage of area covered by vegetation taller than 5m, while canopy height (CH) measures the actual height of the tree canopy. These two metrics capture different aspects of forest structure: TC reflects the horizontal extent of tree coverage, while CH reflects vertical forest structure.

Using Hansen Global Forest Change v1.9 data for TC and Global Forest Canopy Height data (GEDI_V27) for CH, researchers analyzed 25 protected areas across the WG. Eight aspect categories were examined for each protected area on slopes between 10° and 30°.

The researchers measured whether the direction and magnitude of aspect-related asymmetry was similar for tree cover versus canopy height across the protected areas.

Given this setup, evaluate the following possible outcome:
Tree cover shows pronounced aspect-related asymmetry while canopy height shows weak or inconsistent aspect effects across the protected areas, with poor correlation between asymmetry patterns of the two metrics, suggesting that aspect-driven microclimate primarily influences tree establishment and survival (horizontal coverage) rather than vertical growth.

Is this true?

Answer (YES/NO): NO